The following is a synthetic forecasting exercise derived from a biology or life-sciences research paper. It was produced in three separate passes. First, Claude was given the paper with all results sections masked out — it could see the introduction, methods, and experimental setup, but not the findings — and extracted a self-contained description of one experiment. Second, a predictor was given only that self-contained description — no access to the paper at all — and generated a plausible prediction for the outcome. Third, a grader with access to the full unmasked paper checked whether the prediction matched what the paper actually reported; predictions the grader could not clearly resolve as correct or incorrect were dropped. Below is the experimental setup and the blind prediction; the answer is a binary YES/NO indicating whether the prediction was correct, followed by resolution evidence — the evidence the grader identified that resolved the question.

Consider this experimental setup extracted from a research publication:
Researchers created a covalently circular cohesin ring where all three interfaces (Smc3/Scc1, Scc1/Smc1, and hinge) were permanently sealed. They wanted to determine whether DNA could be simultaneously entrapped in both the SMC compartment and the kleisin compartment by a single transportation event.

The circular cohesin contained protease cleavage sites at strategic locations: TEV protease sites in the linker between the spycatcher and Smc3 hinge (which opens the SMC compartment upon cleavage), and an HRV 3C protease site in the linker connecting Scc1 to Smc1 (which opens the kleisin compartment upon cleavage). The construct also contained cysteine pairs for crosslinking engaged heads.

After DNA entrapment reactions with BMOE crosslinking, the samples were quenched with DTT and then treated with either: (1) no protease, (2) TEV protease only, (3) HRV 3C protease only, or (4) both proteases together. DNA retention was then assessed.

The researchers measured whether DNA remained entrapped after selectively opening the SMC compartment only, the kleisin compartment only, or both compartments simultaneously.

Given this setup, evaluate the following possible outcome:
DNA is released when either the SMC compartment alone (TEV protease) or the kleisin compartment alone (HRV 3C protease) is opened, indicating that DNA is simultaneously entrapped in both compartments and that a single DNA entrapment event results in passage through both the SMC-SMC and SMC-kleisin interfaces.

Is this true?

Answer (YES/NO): NO